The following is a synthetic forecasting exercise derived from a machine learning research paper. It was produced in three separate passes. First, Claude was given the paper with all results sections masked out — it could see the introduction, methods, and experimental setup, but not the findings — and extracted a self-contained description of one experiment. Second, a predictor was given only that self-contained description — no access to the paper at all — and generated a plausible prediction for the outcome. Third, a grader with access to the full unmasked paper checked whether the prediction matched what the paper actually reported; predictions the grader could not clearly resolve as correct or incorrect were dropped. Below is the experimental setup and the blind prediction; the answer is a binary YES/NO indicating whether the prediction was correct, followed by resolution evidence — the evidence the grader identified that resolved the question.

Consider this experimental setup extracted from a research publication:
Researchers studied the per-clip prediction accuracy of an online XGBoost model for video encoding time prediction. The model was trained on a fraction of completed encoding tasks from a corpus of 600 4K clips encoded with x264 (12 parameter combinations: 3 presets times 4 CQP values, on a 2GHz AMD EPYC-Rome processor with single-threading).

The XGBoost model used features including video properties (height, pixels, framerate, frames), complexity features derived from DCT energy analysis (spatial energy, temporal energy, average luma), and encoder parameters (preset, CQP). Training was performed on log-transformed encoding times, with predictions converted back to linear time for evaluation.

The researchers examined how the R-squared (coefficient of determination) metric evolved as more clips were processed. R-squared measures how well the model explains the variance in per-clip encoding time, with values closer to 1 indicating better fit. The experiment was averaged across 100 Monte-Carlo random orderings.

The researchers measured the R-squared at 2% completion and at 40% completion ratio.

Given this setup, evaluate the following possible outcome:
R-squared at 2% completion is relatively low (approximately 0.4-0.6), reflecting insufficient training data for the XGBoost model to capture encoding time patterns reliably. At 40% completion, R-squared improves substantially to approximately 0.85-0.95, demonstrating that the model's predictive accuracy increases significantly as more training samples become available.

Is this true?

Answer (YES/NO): YES